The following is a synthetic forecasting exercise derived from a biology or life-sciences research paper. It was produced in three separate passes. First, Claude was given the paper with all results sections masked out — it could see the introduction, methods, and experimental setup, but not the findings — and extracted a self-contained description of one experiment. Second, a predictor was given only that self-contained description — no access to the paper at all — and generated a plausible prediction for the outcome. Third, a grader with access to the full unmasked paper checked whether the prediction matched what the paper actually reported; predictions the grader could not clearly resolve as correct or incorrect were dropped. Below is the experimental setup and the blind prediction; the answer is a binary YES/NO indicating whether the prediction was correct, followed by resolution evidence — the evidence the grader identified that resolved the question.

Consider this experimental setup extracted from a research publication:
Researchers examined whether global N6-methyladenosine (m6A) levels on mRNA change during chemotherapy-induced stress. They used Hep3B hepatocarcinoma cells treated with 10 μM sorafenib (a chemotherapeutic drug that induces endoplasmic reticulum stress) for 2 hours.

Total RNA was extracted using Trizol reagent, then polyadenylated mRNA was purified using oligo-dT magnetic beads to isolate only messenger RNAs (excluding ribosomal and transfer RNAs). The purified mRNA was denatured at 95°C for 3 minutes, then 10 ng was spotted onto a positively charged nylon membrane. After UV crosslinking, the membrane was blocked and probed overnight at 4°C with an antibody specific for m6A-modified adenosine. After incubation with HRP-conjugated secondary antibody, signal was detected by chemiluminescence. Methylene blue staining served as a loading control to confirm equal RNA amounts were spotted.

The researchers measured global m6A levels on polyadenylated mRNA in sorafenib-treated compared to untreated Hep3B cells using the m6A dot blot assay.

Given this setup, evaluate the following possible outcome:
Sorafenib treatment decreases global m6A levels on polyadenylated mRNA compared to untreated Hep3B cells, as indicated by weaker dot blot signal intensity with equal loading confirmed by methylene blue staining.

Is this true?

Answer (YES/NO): NO